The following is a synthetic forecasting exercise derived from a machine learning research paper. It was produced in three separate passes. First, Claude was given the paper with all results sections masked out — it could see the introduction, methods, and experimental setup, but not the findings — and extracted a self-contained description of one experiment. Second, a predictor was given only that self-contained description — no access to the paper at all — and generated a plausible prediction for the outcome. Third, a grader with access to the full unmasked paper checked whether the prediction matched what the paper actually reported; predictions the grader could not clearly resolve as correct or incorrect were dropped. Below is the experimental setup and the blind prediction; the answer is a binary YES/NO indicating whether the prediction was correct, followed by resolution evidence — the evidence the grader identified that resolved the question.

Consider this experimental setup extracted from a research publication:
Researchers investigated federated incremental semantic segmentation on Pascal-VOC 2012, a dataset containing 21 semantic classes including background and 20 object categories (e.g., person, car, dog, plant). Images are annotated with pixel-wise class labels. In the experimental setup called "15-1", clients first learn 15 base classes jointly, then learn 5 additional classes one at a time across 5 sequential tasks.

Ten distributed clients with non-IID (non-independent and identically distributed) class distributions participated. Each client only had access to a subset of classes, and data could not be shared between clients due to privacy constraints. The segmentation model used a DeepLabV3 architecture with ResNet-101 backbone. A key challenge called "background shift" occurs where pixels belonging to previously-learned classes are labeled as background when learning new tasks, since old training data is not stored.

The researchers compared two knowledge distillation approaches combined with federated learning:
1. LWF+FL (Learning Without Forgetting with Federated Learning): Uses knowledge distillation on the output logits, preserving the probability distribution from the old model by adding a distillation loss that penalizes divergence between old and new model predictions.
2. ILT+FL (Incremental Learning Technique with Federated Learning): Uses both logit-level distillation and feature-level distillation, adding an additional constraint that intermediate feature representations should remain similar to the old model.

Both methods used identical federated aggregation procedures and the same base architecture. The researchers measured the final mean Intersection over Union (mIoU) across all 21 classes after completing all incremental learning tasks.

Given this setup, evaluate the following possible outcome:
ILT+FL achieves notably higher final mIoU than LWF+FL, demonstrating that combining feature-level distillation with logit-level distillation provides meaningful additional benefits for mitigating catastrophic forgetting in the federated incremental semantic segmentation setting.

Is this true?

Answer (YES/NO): YES